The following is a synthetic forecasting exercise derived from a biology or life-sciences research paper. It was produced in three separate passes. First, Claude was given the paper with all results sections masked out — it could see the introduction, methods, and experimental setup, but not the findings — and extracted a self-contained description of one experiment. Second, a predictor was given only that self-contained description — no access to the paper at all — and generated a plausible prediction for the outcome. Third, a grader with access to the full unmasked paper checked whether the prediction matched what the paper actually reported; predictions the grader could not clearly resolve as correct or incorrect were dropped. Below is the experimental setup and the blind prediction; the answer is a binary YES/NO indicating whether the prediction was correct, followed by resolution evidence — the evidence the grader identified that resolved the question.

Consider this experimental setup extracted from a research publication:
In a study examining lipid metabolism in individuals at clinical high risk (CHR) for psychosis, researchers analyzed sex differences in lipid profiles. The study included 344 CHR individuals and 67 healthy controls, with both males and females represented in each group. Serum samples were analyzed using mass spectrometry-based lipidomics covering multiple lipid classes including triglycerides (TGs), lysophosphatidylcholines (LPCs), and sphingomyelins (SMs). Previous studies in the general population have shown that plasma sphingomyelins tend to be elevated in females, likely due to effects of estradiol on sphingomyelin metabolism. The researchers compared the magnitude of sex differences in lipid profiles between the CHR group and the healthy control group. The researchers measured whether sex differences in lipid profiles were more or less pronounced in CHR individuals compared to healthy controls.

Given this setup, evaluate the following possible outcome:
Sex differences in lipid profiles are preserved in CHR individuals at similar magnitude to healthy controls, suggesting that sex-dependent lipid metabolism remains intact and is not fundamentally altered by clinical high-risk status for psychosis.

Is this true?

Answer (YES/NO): NO